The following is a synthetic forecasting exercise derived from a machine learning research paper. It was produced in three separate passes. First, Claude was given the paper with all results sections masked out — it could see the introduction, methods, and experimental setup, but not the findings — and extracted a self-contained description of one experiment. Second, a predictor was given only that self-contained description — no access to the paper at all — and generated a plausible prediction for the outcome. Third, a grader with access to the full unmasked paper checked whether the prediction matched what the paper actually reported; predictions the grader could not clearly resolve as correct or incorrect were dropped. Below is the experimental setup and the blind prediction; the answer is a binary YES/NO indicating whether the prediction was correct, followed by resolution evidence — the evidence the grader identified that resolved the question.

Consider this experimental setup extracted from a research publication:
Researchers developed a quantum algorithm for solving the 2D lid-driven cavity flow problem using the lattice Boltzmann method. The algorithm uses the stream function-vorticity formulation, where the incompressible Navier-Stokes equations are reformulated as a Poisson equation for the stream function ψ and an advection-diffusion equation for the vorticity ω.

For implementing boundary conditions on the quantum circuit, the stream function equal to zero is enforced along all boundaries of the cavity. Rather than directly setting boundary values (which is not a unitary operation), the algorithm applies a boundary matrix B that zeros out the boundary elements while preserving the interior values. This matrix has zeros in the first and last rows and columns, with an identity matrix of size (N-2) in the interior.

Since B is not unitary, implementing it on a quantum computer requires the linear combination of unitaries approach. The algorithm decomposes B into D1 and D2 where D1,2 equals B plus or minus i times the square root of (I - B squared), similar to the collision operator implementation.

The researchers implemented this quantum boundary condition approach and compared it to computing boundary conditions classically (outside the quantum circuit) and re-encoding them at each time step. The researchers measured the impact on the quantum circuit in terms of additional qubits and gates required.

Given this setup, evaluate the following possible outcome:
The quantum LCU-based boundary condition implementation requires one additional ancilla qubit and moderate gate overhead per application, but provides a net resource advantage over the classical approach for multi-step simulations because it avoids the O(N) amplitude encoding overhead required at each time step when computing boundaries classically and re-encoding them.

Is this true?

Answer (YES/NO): NO